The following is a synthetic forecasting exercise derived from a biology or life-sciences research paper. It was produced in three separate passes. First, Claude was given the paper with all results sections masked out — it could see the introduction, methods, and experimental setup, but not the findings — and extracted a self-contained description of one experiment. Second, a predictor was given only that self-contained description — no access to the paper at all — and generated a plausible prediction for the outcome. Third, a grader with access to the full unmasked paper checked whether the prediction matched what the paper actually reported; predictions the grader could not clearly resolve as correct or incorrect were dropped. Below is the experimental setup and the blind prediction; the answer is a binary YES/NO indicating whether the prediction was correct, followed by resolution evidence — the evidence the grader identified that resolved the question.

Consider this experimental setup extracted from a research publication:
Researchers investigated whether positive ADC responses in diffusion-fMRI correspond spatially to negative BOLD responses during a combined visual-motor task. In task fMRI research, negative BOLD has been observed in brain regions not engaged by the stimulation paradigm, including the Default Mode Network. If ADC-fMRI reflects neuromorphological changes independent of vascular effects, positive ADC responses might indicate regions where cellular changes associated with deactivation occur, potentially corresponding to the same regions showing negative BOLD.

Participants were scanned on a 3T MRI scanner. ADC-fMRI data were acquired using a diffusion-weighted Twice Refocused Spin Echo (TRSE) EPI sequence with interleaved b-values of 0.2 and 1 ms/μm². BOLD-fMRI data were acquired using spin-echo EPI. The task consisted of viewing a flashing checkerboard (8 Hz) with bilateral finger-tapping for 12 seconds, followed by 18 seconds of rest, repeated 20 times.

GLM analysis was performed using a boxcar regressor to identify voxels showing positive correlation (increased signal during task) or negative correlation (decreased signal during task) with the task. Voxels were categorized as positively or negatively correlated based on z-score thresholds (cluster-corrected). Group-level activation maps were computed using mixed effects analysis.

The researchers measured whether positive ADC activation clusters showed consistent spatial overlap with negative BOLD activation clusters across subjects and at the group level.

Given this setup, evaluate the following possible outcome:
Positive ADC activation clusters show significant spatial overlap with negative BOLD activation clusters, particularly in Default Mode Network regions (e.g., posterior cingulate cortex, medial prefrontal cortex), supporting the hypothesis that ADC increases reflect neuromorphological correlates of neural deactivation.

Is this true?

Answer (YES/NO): NO